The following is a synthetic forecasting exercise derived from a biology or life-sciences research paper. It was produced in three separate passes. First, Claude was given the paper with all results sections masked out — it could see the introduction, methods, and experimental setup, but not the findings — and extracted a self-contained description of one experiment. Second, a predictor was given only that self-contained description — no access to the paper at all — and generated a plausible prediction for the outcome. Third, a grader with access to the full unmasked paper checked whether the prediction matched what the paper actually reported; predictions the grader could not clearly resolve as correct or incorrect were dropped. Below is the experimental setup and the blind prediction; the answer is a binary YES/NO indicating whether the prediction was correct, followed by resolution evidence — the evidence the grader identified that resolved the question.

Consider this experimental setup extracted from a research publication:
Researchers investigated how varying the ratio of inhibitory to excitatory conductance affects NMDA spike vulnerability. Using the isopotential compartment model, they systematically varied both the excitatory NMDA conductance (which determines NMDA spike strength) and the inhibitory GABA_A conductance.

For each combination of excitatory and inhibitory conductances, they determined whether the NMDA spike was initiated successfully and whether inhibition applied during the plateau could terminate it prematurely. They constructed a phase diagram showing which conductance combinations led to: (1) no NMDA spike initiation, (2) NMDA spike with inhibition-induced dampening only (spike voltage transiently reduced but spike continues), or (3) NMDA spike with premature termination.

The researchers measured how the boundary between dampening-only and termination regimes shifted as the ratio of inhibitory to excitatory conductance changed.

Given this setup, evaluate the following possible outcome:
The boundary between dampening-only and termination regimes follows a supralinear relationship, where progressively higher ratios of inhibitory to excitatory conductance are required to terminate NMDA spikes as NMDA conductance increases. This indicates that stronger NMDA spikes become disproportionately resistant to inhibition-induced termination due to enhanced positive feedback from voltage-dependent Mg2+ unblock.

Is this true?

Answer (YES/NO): NO